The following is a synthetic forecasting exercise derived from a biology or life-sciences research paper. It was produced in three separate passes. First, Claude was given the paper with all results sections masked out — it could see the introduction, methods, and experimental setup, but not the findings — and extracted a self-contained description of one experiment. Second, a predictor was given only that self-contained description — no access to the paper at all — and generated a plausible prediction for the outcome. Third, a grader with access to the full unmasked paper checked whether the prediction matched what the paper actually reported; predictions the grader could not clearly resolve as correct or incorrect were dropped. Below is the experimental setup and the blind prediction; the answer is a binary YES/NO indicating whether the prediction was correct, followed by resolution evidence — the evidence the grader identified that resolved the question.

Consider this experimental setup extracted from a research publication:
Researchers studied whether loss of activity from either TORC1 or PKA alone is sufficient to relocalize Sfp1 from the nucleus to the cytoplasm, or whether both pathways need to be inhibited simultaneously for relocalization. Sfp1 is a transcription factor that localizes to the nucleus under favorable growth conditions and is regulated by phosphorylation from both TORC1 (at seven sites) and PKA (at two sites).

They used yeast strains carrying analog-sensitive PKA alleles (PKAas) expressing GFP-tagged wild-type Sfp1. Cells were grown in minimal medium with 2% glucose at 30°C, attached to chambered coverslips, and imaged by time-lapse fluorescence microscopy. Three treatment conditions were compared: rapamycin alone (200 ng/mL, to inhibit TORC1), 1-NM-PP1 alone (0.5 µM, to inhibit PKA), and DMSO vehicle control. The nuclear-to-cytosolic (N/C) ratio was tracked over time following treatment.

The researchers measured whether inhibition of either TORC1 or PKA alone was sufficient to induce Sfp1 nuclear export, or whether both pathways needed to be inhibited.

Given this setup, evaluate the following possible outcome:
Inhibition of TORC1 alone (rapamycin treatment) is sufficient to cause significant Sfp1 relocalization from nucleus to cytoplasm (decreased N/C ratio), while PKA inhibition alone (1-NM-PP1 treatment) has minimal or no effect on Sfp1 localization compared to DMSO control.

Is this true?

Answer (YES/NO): NO